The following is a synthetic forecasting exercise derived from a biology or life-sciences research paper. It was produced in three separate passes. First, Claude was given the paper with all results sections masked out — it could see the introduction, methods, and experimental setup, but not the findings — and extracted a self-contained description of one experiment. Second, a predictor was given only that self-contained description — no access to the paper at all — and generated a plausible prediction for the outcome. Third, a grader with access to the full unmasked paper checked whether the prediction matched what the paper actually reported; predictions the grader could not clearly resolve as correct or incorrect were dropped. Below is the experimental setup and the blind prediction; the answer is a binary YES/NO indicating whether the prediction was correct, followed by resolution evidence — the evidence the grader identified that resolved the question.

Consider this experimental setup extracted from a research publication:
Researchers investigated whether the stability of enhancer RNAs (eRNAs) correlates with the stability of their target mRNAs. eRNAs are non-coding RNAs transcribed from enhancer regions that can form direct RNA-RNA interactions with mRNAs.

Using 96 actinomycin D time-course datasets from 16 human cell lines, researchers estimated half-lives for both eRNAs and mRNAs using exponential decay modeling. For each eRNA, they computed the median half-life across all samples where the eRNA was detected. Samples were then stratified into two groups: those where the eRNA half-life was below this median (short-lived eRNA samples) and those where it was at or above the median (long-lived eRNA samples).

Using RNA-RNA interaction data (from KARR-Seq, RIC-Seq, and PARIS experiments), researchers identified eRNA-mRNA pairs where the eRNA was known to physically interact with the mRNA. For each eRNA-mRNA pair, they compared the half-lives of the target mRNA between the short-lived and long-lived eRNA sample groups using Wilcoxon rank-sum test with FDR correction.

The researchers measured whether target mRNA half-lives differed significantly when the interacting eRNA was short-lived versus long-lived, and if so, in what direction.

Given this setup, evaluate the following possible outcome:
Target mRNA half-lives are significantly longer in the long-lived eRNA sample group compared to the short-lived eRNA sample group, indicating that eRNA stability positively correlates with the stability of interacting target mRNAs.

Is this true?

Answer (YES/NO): YES